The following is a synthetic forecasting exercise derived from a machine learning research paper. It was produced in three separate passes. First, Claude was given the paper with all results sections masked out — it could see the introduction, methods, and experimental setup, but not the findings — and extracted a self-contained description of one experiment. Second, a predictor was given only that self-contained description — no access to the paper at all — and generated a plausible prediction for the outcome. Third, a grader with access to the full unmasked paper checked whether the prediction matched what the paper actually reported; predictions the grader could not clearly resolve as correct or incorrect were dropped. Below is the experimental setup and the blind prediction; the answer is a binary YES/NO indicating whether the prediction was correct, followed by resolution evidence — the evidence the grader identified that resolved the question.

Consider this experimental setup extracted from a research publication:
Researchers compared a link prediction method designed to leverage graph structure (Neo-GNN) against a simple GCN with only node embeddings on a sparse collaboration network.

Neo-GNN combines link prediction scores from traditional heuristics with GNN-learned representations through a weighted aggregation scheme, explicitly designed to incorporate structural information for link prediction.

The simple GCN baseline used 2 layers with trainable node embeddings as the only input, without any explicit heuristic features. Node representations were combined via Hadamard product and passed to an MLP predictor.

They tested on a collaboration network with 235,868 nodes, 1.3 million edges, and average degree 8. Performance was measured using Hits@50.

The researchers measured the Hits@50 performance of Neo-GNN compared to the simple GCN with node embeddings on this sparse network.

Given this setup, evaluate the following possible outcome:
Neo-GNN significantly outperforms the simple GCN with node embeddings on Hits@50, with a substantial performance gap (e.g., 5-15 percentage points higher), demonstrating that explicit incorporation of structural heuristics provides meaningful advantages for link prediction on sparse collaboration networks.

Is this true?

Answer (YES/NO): YES